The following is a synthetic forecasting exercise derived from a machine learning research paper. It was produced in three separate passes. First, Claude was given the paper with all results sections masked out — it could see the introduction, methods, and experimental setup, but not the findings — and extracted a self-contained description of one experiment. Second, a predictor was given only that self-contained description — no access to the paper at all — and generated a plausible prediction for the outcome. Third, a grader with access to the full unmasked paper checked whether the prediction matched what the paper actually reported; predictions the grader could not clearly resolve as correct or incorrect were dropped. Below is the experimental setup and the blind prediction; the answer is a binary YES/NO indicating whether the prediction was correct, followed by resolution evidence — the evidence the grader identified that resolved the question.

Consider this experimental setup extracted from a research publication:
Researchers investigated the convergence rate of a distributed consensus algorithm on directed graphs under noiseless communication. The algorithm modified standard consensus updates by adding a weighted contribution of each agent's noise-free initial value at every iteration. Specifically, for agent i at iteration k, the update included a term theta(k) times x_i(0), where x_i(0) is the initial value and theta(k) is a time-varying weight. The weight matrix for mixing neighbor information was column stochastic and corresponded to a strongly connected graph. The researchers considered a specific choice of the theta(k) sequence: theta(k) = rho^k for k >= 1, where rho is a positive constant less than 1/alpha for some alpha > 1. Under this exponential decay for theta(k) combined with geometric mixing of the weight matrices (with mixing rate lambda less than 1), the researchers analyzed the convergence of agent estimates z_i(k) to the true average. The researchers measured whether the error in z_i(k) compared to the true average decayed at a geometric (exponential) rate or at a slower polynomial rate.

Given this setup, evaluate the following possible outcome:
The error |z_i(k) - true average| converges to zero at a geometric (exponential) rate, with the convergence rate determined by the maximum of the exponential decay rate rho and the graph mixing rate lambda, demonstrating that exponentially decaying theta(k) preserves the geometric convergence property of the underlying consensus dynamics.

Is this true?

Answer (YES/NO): NO